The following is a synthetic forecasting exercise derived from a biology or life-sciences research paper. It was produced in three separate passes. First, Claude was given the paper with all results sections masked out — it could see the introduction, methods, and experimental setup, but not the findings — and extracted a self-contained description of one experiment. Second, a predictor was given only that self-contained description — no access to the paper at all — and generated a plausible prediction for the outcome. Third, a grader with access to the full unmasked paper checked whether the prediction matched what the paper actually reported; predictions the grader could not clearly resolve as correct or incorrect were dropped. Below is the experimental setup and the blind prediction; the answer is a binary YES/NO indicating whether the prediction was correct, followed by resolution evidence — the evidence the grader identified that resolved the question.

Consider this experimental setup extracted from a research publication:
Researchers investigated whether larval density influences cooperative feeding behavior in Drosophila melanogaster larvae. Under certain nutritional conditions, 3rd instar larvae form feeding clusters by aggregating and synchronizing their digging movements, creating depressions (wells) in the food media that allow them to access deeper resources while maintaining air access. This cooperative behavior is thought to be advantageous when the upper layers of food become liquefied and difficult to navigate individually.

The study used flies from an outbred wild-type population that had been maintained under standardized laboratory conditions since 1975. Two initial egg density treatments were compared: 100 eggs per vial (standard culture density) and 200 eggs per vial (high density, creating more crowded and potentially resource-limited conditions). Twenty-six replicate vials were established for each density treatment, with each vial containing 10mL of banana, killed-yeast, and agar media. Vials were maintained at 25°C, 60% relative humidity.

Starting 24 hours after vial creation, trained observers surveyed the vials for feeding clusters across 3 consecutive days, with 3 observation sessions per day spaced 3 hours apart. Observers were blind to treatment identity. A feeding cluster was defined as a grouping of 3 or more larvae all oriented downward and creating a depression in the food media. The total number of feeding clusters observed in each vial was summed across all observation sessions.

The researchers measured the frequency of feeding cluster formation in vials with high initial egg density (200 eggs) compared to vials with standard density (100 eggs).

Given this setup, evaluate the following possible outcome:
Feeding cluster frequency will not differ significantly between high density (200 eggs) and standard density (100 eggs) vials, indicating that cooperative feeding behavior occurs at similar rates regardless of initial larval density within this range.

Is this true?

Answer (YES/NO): NO